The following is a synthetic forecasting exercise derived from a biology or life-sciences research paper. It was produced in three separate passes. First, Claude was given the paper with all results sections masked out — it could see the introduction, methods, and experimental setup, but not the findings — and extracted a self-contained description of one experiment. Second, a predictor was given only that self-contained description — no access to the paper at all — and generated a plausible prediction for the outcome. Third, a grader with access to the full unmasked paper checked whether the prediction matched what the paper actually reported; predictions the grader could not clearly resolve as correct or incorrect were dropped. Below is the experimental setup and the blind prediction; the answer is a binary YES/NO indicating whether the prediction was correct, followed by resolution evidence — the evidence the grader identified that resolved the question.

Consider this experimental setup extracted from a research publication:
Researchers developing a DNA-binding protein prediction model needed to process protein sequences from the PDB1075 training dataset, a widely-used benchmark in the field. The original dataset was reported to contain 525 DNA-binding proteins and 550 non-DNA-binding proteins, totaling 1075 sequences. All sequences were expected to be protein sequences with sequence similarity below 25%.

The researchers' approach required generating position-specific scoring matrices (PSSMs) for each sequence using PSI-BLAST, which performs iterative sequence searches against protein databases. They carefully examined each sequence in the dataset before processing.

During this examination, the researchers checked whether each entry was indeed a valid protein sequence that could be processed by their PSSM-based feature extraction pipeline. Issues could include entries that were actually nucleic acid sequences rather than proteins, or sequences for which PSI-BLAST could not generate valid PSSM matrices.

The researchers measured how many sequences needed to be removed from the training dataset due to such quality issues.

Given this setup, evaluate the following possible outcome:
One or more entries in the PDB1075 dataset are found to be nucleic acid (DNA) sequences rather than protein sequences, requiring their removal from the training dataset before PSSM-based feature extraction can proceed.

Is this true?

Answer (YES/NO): YES